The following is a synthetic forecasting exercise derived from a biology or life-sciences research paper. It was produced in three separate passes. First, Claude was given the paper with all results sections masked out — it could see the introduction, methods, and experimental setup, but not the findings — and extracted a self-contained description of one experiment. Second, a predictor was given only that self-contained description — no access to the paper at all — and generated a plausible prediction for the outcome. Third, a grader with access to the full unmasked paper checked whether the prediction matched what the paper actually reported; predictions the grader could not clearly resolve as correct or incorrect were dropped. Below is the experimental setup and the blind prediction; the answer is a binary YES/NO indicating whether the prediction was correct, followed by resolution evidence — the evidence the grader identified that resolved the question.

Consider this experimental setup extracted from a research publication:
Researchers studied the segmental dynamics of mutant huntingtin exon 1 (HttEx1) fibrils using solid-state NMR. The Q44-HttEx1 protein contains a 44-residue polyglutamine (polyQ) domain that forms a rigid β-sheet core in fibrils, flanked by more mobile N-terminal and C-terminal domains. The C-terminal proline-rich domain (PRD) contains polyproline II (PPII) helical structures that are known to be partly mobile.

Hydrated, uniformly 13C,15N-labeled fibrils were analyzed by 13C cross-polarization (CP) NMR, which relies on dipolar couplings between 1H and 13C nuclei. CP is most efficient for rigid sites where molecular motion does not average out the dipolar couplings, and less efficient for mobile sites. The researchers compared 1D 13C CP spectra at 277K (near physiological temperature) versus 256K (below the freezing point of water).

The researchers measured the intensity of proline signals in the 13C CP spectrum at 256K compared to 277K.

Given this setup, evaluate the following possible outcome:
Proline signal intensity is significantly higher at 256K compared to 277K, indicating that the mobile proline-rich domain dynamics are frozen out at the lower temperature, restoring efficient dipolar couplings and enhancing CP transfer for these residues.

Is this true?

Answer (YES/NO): YES